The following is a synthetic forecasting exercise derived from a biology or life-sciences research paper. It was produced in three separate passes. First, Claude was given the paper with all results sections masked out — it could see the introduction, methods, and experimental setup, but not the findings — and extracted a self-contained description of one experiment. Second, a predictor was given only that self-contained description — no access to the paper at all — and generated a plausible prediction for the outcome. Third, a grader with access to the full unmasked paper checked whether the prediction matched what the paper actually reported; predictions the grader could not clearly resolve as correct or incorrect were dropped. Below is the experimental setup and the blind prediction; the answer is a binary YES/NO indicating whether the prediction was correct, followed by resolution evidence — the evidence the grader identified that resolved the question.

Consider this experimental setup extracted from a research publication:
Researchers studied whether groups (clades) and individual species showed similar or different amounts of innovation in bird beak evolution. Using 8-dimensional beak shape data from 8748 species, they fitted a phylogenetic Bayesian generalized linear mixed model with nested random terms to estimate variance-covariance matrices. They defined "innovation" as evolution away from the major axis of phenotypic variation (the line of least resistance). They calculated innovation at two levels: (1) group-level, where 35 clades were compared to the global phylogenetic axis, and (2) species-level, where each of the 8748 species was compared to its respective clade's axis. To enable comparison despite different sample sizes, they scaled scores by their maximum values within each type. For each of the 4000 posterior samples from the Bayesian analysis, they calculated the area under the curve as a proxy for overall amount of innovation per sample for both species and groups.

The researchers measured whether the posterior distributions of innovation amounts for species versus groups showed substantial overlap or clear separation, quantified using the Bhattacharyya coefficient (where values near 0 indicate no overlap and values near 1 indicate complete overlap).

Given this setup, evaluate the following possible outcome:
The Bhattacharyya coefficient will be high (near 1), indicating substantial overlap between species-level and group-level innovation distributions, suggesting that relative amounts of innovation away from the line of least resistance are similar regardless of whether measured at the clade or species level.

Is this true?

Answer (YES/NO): NO